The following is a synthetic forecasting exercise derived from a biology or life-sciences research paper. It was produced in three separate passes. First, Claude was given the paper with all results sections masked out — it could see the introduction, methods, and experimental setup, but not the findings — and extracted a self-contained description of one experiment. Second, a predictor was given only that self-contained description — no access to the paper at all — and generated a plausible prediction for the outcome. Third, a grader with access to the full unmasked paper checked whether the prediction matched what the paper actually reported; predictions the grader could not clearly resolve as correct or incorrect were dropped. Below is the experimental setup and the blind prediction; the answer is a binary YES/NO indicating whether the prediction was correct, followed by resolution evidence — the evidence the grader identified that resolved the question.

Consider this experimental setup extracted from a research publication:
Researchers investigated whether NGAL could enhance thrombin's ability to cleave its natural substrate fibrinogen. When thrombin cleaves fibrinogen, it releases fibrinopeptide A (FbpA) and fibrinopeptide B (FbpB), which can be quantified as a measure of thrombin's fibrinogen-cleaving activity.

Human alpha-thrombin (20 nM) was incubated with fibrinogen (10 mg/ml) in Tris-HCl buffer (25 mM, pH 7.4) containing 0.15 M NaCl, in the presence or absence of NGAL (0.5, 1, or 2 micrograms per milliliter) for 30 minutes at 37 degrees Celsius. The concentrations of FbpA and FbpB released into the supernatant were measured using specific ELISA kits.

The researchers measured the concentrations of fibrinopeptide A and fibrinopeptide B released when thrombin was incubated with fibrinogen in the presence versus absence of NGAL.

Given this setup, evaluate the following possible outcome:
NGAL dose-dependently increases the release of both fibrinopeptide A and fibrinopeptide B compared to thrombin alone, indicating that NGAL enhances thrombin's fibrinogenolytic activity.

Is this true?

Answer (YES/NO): YES